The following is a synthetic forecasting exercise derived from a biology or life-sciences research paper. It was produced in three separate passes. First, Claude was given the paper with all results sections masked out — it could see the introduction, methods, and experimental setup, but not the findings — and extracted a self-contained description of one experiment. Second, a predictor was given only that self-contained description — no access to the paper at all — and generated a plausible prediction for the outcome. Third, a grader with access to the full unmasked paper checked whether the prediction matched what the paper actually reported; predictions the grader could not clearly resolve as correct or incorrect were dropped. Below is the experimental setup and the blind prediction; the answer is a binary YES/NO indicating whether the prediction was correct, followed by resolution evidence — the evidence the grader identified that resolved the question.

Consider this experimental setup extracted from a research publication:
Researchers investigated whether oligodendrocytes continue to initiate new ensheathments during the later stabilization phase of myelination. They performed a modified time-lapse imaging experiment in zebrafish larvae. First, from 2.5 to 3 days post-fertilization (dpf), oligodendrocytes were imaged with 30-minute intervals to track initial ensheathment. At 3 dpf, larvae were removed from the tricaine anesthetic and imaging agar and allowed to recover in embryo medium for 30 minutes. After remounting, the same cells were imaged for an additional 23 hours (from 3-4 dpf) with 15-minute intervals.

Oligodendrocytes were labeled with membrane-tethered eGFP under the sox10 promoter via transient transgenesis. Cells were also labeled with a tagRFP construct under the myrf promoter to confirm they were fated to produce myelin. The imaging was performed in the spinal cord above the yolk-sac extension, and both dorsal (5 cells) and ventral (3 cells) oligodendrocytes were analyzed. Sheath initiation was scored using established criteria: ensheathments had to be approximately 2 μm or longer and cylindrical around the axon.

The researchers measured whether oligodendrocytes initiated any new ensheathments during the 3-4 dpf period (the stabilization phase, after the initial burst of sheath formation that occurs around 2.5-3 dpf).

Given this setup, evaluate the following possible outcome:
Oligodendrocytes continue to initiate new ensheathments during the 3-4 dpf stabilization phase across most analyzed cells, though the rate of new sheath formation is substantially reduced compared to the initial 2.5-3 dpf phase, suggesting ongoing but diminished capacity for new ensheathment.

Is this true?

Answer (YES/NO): NO